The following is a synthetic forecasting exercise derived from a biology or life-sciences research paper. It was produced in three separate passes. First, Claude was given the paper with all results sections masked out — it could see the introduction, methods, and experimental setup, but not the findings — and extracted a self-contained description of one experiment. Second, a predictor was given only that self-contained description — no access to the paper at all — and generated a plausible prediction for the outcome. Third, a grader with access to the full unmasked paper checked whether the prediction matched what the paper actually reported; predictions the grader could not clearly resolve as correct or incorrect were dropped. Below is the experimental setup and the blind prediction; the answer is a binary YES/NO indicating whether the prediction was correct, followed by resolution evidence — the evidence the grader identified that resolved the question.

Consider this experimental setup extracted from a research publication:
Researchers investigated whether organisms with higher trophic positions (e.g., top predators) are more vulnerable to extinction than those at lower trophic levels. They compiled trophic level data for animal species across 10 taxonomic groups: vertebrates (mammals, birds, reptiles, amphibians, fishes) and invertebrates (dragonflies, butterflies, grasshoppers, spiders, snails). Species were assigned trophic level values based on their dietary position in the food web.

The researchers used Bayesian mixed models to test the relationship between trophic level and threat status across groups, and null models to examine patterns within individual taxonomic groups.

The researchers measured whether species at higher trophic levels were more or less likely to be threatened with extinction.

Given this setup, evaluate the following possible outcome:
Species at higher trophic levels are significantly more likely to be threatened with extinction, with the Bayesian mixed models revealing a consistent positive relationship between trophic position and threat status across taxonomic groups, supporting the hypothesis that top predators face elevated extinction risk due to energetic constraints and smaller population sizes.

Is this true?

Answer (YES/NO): NO